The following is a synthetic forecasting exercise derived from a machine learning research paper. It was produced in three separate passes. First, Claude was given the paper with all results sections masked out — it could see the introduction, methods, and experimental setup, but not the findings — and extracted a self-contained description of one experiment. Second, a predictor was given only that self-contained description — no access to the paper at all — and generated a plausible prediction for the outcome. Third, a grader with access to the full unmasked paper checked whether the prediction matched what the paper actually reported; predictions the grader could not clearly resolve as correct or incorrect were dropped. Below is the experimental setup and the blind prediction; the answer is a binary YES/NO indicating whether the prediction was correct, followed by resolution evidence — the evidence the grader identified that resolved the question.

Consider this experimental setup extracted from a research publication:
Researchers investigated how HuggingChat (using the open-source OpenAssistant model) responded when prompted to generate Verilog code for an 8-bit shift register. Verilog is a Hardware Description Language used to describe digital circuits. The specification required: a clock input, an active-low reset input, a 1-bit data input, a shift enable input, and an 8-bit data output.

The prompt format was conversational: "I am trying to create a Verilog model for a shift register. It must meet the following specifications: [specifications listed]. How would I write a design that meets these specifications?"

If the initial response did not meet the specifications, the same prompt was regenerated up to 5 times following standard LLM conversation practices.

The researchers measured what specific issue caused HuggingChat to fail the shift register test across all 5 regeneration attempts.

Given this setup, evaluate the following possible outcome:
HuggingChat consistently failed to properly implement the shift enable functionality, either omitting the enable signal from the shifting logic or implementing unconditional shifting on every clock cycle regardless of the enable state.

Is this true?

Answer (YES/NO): NO